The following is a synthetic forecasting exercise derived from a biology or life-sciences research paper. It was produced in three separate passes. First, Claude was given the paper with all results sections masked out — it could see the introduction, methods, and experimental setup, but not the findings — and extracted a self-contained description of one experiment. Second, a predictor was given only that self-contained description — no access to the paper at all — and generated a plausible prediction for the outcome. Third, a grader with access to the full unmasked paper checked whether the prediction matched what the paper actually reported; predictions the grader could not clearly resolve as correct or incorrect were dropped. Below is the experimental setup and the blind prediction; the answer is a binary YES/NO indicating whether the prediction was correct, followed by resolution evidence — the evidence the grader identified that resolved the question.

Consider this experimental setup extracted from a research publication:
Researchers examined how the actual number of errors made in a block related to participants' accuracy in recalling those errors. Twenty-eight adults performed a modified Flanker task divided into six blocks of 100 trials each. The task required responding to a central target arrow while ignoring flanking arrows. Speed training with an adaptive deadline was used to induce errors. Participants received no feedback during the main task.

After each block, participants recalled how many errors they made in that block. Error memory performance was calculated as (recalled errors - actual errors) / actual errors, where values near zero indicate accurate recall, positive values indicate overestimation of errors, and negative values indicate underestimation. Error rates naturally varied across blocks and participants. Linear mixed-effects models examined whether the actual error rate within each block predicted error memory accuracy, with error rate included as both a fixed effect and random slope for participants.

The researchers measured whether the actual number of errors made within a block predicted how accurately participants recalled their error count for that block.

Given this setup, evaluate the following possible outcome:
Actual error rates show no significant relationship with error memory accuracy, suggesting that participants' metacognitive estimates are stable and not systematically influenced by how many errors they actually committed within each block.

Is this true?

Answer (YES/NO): YES